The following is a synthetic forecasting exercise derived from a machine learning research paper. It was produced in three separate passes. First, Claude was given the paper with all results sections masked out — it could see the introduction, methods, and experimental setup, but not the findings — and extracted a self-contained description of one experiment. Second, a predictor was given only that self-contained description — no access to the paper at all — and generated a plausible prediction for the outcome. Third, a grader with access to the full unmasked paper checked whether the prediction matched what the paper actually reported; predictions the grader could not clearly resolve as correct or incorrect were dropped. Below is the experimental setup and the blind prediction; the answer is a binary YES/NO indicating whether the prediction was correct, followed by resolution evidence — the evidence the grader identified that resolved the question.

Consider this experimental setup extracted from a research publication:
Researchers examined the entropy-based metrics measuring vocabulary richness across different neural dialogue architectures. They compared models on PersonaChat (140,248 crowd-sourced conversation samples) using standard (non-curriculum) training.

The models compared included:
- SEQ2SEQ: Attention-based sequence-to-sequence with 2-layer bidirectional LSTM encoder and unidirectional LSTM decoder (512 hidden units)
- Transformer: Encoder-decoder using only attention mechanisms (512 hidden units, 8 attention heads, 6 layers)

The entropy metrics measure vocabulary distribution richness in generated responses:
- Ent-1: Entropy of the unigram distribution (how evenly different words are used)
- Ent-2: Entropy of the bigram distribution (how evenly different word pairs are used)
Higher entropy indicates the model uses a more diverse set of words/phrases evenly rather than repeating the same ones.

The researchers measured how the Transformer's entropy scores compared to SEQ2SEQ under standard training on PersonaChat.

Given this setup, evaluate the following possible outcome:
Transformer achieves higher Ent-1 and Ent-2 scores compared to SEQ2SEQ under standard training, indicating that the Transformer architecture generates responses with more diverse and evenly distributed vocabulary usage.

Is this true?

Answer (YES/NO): YES